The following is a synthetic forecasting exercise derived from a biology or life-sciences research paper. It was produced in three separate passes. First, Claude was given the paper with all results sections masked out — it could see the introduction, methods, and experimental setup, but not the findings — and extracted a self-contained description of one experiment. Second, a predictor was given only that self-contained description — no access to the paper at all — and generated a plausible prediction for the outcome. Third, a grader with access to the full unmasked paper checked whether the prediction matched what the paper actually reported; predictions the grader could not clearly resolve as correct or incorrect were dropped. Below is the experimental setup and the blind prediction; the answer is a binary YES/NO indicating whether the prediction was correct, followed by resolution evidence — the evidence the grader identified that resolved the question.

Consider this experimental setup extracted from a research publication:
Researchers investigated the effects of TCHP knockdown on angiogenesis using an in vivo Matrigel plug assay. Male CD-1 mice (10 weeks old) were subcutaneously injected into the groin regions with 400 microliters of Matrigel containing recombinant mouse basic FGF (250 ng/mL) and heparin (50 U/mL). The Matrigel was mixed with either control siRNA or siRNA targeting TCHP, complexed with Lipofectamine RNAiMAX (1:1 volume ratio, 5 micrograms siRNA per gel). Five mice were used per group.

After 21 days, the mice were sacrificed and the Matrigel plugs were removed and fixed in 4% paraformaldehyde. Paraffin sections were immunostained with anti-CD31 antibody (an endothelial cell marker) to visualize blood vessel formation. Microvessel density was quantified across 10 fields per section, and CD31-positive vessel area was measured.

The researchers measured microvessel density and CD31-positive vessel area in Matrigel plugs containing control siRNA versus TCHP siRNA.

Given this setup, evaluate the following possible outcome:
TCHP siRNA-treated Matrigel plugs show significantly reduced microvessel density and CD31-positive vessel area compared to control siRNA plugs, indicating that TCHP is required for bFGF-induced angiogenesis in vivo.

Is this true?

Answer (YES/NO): YES